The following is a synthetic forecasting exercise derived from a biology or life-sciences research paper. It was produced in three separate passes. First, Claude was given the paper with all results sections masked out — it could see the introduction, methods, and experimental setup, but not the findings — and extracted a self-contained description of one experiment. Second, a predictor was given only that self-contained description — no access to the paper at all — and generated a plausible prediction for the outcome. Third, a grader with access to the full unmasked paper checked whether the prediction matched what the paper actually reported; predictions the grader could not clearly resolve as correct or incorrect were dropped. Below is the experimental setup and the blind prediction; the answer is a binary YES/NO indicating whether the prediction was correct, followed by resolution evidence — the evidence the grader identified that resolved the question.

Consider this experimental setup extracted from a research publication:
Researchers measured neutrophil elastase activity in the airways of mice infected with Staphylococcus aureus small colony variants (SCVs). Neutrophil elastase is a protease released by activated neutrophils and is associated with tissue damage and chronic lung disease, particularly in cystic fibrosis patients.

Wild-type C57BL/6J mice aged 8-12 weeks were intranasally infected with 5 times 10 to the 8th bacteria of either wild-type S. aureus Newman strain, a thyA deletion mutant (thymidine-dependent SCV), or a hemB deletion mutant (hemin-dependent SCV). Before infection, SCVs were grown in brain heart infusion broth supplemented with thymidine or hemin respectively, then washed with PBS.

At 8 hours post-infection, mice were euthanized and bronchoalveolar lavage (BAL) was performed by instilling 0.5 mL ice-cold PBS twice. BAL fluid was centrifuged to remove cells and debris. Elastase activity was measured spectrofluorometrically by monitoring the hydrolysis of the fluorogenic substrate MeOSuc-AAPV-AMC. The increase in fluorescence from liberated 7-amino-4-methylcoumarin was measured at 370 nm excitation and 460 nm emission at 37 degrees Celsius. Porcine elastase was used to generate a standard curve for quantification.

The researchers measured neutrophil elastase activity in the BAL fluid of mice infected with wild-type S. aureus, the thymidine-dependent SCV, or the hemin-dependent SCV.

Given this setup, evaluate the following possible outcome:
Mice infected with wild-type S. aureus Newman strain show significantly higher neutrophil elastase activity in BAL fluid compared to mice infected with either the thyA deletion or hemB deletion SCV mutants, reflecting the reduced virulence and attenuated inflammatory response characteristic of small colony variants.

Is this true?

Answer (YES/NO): NO